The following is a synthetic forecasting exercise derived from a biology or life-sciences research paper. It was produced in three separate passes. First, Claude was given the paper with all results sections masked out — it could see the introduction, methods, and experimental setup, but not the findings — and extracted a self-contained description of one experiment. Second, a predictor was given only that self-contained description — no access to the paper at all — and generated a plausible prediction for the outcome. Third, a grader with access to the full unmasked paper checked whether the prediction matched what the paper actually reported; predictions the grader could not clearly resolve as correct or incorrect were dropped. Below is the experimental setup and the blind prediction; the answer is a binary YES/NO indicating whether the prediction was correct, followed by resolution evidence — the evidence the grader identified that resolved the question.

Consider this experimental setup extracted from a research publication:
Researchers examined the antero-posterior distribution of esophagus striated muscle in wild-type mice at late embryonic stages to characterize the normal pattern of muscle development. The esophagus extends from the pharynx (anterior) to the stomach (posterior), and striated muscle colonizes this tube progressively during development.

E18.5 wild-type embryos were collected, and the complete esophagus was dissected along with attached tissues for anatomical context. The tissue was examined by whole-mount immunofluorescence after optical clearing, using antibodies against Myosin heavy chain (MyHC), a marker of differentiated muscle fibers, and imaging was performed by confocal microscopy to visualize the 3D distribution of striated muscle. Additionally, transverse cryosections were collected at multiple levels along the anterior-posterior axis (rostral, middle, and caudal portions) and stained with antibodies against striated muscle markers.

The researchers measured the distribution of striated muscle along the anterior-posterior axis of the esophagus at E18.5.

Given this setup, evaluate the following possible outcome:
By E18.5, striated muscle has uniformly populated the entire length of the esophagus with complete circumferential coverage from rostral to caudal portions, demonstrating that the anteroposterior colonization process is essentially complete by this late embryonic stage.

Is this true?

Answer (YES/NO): NO